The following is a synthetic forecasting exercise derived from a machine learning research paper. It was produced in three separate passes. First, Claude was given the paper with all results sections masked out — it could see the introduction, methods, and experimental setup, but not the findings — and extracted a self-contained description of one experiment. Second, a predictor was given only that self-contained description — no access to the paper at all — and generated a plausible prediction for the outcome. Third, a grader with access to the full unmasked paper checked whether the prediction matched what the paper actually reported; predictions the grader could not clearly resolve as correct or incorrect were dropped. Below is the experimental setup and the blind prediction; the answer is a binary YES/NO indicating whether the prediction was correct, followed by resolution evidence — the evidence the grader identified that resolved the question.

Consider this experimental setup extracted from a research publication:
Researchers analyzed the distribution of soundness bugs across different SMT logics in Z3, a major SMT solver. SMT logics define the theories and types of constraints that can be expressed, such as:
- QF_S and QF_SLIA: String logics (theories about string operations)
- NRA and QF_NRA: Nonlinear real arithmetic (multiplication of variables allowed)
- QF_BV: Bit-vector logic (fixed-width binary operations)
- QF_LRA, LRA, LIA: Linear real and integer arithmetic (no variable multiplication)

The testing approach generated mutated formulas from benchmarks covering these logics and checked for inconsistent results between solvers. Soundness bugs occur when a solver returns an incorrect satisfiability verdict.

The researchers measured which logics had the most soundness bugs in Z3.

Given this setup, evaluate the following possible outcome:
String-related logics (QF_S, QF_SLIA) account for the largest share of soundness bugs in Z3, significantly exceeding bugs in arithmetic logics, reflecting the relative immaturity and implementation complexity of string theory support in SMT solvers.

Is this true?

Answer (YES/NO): YES